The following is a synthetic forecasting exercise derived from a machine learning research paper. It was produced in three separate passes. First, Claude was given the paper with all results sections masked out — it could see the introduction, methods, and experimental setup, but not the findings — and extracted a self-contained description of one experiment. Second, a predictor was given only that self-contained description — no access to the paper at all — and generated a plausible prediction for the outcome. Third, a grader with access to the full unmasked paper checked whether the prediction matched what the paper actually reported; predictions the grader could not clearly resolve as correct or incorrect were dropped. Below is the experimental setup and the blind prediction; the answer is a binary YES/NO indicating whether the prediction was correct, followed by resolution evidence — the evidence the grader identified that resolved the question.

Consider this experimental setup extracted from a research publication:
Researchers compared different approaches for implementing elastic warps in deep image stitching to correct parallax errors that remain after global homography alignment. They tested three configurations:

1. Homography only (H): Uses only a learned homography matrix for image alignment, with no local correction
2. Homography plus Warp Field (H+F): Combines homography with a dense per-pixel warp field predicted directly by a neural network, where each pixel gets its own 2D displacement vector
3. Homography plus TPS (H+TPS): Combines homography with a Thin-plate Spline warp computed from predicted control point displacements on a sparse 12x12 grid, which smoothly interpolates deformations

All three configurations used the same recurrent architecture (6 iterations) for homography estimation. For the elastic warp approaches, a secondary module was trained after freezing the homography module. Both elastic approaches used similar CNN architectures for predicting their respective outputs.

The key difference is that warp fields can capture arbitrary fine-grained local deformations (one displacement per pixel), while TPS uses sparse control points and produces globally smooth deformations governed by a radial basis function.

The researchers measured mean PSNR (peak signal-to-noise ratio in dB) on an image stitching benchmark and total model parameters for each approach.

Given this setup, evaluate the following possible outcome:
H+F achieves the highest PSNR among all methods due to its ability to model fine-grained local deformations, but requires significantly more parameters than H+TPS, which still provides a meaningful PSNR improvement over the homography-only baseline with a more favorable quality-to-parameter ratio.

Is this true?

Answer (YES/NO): NO